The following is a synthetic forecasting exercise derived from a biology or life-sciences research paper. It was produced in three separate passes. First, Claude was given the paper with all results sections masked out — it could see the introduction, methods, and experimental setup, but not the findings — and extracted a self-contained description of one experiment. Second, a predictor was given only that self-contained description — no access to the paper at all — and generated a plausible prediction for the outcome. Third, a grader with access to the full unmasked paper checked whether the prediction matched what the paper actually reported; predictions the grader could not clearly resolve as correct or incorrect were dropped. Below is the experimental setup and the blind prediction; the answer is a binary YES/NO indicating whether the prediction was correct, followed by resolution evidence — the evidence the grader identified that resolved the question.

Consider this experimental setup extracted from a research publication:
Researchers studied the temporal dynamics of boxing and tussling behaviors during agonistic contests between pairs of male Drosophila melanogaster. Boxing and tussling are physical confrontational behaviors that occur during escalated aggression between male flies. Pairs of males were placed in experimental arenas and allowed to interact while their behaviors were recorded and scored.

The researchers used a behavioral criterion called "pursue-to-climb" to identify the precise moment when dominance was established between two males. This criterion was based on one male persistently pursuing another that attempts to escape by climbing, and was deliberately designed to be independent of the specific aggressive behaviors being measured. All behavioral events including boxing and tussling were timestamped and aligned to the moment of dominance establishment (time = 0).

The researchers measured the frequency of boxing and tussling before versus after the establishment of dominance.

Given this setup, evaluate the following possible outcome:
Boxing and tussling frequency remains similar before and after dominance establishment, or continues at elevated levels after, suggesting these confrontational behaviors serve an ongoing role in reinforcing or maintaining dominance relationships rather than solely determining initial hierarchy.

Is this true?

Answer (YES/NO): NO